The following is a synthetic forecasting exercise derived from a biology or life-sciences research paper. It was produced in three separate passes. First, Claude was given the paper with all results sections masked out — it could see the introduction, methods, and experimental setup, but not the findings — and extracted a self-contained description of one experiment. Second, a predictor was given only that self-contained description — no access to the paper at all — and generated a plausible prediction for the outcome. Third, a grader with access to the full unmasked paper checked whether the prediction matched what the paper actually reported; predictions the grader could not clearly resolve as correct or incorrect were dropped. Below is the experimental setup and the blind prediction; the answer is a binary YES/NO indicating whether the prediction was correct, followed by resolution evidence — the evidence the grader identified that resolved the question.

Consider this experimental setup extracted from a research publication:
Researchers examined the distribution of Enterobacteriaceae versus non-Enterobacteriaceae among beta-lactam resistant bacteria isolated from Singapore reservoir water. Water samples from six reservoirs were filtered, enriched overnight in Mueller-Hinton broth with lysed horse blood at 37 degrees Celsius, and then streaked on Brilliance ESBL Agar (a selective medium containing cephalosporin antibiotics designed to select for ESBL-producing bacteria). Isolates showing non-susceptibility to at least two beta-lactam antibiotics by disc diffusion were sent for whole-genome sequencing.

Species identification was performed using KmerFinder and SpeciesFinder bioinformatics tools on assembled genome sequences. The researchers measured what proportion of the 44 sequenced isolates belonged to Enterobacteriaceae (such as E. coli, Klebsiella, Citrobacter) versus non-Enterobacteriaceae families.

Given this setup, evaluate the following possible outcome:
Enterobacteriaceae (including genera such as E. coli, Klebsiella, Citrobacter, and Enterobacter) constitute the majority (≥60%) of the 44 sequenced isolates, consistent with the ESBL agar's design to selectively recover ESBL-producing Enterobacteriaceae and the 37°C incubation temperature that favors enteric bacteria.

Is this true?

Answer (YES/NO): NO